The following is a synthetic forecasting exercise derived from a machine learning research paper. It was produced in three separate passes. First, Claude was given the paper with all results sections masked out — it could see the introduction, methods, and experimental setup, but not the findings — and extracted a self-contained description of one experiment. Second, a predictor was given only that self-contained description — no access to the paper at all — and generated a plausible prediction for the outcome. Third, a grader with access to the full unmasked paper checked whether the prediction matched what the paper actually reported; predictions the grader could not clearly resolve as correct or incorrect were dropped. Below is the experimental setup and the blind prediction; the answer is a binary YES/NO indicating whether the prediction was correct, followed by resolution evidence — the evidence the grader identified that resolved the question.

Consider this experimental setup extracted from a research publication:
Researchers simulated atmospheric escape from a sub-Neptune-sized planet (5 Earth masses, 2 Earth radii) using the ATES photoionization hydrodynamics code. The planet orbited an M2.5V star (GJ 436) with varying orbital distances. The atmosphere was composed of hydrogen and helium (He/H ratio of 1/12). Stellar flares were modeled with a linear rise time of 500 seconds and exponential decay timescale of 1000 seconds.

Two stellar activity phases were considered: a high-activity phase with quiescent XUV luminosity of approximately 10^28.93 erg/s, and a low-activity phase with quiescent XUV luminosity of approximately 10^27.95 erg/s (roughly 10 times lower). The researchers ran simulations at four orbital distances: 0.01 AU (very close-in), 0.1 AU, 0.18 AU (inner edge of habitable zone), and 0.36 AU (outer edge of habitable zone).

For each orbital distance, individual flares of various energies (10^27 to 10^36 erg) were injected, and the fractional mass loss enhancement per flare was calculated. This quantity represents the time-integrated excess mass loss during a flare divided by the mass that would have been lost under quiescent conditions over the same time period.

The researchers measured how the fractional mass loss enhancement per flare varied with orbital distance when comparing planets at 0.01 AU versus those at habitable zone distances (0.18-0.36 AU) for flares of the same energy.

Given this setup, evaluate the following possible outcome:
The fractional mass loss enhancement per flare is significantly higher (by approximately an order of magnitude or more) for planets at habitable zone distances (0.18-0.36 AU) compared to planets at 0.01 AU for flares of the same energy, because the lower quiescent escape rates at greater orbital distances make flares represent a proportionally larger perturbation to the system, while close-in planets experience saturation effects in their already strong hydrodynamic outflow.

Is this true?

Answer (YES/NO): NO